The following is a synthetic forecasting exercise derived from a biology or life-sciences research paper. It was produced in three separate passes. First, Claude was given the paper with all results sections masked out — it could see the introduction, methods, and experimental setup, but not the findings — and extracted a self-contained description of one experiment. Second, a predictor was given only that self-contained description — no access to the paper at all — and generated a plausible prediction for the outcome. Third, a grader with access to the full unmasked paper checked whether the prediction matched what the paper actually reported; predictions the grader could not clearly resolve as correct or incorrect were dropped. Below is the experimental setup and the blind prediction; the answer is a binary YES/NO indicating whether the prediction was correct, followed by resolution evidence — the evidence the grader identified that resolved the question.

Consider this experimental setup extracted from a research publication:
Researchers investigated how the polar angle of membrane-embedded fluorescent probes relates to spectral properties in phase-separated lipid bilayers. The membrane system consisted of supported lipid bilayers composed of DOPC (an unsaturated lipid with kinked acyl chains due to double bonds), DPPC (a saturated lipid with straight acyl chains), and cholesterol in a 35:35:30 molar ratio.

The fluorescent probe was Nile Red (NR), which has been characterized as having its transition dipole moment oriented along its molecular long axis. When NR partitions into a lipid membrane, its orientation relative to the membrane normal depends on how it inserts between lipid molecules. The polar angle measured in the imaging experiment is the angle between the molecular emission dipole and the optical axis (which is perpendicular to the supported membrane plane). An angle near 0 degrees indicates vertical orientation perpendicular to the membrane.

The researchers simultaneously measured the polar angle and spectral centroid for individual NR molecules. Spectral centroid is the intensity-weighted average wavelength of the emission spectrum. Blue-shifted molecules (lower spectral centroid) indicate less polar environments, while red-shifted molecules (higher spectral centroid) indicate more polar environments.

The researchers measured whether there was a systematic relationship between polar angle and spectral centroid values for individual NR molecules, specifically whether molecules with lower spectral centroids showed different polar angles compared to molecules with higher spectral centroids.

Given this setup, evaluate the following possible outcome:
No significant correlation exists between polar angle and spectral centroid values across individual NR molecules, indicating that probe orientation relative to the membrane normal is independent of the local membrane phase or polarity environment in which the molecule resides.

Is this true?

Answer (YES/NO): NO